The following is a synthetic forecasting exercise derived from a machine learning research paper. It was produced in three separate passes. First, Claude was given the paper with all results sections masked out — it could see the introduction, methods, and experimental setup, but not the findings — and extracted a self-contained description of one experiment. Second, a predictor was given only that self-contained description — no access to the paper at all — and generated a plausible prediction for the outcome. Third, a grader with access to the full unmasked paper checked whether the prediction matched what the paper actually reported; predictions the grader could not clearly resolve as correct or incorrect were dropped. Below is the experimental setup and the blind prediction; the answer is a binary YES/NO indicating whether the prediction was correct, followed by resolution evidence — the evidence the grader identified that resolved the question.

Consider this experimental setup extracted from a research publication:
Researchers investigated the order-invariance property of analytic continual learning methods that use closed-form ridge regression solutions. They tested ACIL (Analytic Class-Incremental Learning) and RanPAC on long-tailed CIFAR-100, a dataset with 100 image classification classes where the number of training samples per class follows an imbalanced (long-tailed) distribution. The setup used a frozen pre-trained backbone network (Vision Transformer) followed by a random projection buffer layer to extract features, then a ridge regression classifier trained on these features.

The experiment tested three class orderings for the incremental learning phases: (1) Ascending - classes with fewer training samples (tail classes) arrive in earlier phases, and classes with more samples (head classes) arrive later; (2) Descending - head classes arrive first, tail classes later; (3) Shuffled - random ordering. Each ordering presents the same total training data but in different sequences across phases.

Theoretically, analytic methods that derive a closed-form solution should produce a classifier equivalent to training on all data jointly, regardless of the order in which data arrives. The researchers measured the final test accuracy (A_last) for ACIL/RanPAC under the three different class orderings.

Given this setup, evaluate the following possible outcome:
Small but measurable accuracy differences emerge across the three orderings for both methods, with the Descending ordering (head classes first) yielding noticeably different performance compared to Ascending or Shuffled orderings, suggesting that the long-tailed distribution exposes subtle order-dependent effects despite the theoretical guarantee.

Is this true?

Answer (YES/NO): NO